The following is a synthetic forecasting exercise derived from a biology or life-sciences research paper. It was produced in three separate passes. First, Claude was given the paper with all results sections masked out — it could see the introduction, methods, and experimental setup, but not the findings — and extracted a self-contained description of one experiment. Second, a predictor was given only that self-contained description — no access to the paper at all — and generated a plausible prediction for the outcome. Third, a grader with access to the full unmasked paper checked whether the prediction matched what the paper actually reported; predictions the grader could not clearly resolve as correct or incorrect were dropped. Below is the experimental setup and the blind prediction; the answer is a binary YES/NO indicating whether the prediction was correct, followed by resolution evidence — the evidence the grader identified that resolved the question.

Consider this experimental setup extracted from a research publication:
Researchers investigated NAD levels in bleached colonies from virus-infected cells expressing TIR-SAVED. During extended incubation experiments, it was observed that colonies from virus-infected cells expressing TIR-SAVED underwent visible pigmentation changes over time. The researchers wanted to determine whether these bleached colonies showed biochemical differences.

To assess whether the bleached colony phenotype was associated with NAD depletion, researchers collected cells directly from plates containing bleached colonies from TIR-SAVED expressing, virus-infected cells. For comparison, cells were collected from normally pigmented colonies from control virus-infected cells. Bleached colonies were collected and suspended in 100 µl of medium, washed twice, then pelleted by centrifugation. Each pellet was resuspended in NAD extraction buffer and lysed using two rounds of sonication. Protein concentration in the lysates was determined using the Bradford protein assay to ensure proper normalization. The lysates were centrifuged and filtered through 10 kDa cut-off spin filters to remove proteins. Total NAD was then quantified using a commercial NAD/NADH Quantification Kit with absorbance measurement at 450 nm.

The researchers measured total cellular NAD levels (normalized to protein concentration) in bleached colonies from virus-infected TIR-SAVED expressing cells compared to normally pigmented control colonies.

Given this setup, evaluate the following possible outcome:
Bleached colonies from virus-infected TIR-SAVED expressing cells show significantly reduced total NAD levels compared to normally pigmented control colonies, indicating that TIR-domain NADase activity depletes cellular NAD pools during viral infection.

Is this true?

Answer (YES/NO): YES